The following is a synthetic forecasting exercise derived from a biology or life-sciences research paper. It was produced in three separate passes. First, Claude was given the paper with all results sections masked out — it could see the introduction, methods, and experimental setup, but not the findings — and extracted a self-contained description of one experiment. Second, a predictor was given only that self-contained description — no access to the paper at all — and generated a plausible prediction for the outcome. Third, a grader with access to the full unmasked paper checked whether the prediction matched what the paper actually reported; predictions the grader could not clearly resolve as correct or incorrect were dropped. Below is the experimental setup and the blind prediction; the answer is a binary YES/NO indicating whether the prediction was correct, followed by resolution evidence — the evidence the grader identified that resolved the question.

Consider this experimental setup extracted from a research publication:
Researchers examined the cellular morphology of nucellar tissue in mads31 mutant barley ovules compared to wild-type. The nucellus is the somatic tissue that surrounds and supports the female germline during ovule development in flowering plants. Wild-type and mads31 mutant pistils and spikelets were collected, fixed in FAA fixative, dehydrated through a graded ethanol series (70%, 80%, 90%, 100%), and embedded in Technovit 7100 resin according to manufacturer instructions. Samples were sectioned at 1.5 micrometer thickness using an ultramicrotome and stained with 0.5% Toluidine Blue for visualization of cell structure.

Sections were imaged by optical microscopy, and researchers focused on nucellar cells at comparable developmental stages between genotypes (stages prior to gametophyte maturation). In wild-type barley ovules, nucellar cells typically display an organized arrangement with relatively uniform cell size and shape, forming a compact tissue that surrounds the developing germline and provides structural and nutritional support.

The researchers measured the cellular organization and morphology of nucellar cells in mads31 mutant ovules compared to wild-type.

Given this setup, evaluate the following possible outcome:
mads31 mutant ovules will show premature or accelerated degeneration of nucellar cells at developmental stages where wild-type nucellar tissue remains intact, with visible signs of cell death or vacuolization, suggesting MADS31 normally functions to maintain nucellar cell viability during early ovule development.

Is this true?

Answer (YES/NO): YES